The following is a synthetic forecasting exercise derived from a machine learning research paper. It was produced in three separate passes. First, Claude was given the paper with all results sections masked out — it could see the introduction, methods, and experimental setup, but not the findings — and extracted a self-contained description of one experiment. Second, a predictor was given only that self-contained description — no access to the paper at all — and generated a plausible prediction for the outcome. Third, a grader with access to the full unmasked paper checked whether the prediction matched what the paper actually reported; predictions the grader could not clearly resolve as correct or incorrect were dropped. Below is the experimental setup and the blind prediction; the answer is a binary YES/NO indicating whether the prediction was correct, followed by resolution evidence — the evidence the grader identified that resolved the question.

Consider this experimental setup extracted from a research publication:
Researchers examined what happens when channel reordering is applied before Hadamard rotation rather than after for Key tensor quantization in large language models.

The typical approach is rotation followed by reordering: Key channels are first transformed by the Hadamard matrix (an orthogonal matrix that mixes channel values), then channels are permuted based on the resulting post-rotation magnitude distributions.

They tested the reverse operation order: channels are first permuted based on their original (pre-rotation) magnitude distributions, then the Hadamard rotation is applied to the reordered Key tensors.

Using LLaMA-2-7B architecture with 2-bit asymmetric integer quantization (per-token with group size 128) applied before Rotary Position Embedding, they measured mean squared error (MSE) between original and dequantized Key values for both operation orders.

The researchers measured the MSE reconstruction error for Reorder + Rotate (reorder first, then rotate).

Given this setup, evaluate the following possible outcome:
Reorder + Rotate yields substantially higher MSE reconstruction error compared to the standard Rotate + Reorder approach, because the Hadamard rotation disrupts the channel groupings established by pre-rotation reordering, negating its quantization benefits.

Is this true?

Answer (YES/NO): YES